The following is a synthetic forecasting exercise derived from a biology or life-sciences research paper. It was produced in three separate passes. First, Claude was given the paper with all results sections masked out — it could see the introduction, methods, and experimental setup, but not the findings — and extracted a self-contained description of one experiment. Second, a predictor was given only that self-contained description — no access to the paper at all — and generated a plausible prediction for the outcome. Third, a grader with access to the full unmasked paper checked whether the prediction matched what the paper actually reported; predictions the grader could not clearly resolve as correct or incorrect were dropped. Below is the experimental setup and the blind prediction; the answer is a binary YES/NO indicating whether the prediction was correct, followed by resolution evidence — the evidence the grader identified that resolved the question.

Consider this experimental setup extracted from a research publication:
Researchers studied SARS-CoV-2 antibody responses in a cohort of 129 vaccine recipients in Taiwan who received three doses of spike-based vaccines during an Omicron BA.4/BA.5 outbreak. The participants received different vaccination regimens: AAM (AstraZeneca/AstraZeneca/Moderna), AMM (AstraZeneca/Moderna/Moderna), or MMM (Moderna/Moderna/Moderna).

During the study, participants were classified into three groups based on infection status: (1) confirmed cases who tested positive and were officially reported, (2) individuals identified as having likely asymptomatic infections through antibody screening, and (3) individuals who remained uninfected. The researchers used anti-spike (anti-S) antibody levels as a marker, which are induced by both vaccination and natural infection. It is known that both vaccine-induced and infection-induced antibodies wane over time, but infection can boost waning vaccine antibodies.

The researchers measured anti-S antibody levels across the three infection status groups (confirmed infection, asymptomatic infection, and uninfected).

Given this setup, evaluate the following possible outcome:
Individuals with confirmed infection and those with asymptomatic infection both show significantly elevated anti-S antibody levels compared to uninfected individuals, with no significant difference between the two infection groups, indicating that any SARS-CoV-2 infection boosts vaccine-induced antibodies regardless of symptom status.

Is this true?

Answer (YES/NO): NO